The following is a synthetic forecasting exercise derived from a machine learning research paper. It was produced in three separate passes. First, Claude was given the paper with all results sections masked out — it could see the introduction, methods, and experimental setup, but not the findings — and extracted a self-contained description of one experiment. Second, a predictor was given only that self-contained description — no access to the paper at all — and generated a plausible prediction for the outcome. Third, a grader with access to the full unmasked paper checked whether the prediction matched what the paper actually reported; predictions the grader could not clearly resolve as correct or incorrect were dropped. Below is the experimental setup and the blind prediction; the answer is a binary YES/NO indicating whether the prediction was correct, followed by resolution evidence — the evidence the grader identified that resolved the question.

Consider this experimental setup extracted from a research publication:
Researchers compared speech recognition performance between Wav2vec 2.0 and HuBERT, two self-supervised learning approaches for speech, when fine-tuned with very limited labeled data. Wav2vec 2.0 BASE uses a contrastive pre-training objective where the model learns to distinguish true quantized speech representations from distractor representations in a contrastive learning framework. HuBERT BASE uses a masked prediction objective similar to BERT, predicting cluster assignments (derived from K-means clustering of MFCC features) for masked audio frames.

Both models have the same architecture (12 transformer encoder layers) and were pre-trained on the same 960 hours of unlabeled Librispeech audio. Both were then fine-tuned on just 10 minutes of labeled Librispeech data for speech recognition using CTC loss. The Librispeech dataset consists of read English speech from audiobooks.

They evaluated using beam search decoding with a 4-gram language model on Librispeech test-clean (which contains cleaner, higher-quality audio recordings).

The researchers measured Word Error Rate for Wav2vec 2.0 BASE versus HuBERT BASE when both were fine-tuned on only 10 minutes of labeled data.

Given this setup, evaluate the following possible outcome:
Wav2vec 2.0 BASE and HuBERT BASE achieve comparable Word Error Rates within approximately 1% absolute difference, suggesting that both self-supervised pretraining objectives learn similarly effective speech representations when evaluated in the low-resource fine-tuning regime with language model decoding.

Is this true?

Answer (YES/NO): YES